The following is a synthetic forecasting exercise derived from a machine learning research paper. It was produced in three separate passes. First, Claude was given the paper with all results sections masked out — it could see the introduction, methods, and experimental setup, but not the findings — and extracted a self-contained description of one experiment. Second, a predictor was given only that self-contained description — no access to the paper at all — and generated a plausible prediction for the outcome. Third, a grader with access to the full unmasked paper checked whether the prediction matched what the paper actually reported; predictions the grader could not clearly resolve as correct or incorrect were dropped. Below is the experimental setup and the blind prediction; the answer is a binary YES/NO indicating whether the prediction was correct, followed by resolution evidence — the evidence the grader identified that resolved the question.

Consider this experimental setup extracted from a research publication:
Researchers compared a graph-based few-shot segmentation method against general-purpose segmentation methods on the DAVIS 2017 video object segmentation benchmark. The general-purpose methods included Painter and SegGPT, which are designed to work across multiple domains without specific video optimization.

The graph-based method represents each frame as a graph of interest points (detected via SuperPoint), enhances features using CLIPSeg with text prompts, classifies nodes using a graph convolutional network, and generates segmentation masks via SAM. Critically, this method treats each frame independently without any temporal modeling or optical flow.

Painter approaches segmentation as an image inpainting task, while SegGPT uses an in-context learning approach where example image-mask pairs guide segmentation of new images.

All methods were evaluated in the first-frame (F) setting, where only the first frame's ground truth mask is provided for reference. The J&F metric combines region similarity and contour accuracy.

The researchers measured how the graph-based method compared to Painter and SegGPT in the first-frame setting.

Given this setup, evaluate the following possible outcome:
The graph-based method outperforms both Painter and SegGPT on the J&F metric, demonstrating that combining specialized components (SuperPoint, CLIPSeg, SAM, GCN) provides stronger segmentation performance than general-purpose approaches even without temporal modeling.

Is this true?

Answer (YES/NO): NO